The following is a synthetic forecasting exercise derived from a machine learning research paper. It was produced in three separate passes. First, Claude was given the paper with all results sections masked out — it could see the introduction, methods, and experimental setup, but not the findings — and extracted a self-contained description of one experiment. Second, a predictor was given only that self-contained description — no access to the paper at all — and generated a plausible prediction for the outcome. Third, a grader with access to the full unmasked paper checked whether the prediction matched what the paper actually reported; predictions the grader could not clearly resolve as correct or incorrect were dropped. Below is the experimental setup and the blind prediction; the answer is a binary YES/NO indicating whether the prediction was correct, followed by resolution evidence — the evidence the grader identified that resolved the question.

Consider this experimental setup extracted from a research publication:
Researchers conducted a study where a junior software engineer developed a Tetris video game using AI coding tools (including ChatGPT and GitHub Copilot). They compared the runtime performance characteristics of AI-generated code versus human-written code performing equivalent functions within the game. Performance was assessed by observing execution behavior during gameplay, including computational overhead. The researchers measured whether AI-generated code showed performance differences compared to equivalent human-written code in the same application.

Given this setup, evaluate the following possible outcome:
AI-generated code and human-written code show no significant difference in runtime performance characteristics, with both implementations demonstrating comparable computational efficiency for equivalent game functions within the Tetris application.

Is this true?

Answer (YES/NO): YES